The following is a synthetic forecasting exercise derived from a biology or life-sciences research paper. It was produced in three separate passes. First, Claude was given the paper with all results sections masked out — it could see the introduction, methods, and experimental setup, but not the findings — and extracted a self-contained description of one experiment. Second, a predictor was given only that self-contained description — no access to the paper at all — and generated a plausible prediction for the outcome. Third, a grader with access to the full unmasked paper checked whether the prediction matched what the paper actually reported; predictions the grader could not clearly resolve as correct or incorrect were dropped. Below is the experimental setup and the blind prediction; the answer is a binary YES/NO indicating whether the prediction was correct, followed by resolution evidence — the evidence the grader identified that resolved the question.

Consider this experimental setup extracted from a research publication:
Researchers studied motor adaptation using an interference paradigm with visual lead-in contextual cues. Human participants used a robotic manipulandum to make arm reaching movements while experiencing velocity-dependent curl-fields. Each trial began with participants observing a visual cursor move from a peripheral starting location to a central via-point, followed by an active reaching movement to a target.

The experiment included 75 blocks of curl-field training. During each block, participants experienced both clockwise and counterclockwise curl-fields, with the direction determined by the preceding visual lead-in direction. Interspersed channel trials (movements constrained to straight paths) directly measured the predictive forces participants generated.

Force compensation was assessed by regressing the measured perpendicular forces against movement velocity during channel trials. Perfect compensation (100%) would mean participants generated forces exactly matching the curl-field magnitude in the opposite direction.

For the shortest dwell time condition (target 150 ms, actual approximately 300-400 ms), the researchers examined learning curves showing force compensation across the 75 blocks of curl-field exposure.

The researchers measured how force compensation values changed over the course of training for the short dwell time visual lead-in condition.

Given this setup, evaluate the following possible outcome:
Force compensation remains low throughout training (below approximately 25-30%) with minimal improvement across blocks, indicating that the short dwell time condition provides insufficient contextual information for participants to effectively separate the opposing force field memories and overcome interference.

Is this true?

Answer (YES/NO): NO